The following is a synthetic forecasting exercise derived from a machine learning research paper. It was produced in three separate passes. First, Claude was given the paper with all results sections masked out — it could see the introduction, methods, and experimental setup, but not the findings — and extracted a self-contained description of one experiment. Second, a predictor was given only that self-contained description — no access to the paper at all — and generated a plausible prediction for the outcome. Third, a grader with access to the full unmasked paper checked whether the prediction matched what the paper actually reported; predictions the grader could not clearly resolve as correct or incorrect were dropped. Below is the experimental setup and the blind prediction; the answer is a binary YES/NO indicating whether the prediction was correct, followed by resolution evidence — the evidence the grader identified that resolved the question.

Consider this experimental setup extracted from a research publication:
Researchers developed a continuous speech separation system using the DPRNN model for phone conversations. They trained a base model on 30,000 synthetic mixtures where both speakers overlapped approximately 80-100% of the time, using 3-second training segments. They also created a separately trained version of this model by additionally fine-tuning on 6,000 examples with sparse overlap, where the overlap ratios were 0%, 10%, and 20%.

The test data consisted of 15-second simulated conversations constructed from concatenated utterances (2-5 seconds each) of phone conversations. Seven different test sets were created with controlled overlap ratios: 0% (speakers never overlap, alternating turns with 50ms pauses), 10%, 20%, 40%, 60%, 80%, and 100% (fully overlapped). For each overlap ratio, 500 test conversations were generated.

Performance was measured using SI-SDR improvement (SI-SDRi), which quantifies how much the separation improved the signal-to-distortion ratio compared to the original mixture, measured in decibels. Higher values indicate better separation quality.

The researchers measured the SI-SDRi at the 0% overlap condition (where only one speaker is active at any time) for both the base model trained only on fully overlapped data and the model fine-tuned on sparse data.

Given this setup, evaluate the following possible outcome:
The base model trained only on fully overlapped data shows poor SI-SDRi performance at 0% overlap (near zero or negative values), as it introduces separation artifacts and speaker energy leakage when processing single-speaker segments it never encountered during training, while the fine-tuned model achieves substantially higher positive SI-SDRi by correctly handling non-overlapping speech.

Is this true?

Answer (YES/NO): NO